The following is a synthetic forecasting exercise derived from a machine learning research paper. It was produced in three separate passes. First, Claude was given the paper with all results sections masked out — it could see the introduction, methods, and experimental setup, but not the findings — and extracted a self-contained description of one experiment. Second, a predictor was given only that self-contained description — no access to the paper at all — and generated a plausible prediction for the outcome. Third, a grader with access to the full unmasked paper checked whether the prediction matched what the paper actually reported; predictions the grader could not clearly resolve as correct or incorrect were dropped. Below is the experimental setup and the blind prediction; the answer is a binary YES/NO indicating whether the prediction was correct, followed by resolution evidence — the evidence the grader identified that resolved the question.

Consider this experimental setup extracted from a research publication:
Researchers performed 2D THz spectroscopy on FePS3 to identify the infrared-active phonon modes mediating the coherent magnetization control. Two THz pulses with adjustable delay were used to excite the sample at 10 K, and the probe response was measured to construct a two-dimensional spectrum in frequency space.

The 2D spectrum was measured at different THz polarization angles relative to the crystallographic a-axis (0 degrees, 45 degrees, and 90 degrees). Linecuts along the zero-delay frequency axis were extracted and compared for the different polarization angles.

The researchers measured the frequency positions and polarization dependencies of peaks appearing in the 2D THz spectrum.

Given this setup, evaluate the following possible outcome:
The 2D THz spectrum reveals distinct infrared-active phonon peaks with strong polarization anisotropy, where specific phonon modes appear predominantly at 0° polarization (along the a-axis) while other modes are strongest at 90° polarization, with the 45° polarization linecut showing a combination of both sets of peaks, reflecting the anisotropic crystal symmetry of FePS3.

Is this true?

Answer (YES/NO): YES